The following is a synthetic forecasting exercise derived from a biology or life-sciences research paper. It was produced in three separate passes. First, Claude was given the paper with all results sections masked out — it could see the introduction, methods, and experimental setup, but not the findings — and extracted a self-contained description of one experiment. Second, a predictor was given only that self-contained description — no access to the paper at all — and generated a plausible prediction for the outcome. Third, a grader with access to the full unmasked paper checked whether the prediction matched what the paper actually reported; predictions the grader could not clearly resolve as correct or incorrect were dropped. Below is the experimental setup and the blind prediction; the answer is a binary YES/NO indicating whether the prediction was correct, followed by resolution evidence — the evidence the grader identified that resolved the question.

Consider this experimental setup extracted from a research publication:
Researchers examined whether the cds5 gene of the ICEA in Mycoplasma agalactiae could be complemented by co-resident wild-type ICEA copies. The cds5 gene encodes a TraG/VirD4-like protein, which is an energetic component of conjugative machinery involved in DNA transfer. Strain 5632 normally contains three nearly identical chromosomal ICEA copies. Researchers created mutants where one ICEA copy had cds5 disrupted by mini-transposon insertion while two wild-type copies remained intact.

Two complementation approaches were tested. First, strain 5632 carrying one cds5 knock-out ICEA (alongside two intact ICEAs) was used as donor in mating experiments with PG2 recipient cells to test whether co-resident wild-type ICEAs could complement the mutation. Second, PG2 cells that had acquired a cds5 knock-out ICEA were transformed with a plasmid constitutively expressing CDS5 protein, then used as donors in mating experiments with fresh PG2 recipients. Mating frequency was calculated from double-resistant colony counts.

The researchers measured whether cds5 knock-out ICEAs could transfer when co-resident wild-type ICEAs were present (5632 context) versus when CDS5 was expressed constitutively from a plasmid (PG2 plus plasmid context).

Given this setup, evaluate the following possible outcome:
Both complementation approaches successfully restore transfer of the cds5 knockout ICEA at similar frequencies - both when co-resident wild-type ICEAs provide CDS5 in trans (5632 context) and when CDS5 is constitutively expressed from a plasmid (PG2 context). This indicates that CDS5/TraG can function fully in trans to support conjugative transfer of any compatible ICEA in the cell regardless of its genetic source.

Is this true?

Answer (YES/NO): NO